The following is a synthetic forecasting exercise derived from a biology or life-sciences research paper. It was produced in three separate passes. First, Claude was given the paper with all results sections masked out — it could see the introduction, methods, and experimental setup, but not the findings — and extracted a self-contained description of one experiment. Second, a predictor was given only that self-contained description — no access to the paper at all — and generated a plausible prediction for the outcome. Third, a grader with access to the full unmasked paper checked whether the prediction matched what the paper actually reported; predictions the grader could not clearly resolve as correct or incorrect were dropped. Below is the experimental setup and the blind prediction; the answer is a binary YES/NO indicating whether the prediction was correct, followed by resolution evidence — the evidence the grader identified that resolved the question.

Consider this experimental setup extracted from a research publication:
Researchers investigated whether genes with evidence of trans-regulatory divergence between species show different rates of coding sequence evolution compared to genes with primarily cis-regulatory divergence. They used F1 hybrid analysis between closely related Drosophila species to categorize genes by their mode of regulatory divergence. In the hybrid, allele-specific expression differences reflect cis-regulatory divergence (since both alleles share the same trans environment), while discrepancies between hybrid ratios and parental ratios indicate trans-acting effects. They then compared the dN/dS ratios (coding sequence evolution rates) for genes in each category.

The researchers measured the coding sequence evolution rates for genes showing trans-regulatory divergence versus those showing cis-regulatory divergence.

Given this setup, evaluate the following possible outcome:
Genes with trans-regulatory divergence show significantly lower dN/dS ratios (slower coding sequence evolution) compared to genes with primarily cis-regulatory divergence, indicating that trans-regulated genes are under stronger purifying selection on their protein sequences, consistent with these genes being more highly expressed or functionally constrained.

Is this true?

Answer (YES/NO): YES